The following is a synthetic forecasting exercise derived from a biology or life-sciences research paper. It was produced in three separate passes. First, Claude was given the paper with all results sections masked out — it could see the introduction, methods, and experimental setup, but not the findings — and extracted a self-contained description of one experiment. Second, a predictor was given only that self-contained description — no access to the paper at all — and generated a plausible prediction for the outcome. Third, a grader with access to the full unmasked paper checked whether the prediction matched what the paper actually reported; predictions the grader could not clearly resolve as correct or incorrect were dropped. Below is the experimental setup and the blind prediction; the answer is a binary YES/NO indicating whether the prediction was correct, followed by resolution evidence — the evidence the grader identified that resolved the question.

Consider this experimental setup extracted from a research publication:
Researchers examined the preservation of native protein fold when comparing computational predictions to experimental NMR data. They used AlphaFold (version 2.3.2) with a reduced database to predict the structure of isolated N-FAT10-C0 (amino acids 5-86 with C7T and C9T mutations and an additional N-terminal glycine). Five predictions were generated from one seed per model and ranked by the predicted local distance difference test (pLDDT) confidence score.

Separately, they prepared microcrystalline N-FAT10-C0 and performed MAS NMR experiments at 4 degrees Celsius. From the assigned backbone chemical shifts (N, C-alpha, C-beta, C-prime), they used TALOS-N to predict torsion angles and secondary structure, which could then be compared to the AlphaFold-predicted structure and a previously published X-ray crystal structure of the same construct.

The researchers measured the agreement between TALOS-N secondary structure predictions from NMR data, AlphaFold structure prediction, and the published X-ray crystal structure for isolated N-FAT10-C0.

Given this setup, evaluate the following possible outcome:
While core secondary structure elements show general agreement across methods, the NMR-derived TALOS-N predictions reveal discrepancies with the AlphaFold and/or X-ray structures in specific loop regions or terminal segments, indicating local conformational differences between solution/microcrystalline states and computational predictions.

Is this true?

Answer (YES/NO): NO